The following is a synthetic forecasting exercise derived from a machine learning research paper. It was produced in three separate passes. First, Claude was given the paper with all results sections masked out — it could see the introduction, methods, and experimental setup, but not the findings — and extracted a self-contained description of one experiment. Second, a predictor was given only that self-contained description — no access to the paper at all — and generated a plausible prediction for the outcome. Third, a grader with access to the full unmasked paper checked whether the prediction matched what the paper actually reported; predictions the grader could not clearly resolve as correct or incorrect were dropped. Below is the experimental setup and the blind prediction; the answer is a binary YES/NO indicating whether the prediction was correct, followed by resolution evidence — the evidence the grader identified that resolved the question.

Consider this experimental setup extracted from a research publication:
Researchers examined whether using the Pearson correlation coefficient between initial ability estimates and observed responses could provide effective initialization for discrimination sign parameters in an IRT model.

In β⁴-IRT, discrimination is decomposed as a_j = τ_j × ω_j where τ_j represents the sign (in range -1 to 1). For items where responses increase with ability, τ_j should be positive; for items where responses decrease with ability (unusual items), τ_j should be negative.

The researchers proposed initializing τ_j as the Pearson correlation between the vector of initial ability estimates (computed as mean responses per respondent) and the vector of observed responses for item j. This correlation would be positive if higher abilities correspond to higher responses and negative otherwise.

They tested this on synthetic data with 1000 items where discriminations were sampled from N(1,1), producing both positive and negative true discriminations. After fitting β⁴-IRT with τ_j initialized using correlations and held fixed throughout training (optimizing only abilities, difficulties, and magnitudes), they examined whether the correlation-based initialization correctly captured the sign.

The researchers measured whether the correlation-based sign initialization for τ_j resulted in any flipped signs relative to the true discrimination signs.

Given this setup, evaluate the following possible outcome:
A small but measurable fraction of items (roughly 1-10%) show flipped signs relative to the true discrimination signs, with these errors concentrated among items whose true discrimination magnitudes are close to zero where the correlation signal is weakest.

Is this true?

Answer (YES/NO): NO